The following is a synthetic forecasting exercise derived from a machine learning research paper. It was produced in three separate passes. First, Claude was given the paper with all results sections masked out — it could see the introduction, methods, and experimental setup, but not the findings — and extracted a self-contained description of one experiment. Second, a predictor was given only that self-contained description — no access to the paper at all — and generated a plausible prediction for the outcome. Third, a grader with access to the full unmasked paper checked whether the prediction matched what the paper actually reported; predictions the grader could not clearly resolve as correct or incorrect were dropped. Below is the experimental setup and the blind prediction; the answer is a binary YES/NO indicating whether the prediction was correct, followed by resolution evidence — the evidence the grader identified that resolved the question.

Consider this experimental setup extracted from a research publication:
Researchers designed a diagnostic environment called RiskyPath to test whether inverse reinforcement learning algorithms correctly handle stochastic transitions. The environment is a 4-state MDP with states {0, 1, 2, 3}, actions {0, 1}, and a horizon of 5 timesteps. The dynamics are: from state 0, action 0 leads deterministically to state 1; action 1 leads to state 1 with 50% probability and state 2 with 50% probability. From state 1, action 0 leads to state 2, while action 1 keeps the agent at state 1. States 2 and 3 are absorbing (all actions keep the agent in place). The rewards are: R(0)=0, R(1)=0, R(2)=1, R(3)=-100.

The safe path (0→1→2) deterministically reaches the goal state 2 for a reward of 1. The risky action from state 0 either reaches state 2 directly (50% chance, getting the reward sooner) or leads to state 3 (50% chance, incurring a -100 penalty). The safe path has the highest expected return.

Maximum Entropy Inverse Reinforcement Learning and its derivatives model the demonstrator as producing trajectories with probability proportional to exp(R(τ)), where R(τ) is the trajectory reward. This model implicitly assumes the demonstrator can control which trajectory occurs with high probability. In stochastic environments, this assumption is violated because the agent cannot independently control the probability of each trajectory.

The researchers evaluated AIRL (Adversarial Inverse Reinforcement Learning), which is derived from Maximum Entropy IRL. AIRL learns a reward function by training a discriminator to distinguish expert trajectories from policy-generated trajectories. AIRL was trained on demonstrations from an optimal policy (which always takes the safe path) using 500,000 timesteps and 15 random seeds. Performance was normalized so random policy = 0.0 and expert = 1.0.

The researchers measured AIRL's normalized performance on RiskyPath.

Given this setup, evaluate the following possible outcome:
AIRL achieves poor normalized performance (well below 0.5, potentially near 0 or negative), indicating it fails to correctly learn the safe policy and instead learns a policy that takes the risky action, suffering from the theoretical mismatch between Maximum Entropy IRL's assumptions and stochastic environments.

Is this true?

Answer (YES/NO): NO